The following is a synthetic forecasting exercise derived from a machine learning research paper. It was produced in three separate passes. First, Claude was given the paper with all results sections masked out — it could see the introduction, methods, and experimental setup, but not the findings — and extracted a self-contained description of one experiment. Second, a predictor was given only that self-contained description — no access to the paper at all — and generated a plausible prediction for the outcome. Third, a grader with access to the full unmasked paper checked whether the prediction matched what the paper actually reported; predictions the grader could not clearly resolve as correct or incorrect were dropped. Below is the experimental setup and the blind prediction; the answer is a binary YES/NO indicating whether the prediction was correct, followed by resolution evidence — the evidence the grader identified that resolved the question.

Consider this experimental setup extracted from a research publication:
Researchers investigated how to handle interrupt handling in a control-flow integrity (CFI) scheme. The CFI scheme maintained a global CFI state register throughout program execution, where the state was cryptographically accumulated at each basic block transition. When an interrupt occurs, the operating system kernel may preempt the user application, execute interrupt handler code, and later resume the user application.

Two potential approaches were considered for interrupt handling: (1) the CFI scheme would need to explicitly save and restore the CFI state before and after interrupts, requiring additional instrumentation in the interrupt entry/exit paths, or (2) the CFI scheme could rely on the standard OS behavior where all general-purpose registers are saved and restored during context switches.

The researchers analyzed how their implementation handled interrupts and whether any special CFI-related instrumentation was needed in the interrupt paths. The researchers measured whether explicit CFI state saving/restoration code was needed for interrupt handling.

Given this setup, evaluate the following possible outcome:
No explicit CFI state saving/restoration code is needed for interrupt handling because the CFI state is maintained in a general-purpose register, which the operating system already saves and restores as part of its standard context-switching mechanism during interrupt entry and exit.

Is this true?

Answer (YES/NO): YES